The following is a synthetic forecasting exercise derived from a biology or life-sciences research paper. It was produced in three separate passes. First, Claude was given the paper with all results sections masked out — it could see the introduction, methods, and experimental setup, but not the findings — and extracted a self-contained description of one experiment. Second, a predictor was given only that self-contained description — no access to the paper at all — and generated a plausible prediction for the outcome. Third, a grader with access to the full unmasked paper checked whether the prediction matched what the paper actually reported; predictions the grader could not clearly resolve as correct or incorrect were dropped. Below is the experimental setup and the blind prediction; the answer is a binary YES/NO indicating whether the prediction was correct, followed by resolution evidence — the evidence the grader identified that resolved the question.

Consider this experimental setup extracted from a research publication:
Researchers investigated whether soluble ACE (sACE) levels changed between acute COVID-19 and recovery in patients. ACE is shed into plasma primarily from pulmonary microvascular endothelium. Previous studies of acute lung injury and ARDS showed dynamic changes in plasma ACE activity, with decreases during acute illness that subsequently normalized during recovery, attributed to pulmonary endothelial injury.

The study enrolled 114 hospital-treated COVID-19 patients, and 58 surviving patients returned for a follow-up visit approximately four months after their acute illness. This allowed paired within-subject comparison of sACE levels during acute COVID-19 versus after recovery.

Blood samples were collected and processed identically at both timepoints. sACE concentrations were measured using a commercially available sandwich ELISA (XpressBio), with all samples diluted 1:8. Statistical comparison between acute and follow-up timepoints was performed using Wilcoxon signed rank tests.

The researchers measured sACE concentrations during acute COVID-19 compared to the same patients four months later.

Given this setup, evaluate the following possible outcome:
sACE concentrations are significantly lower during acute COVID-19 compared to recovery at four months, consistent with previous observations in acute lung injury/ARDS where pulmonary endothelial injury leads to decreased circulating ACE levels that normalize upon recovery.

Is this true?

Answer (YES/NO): NO